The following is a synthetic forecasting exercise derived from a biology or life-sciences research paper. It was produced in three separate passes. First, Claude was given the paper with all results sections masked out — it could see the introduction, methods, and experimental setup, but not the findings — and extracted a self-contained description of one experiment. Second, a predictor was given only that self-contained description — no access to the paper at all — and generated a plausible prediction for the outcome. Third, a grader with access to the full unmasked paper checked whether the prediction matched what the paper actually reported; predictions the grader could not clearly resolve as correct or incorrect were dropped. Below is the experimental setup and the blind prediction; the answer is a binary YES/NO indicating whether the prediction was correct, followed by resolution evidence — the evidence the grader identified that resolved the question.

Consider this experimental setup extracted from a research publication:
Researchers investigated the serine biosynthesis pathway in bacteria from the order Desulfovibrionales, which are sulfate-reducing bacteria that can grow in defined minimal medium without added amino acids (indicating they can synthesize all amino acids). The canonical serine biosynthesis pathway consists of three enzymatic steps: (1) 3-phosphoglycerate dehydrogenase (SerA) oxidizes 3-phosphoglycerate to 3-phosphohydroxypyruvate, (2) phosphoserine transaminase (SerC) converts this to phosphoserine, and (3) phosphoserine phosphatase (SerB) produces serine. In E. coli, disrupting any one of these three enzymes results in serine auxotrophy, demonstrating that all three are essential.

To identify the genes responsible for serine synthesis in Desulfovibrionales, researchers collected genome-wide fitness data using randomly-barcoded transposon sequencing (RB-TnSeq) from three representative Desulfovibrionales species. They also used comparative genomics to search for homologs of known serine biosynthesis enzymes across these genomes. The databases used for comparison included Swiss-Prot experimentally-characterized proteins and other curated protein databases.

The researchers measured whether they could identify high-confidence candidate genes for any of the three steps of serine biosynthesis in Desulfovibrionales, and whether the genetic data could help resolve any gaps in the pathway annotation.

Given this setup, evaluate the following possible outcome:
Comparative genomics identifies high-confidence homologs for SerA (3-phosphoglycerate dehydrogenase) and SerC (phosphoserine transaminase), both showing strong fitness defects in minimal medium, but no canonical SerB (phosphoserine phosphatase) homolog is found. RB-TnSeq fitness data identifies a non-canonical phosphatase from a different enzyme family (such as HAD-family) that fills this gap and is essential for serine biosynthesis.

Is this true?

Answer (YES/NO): NO